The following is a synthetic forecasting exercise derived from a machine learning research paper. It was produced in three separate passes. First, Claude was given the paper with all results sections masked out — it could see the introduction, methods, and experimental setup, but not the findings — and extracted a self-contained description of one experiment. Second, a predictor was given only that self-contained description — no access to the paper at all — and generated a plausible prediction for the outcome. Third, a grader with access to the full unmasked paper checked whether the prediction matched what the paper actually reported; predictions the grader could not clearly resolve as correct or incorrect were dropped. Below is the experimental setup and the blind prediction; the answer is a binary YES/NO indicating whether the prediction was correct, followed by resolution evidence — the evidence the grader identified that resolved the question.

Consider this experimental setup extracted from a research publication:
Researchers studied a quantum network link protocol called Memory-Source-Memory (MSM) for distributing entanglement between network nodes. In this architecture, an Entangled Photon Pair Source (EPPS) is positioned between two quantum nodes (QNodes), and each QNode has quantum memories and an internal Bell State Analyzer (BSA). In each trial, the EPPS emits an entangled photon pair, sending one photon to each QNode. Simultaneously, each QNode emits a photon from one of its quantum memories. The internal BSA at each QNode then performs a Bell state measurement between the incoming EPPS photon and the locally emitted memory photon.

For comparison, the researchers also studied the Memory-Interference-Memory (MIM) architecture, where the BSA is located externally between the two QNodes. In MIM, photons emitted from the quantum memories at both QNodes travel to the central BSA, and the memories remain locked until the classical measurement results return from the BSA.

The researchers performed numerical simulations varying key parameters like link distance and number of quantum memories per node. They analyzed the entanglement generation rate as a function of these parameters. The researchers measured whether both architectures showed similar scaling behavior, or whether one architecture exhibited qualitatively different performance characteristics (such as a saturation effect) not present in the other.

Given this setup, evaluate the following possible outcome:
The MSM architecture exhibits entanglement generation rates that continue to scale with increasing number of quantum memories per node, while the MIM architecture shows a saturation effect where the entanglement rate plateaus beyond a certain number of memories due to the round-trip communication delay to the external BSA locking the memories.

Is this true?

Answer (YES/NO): NO